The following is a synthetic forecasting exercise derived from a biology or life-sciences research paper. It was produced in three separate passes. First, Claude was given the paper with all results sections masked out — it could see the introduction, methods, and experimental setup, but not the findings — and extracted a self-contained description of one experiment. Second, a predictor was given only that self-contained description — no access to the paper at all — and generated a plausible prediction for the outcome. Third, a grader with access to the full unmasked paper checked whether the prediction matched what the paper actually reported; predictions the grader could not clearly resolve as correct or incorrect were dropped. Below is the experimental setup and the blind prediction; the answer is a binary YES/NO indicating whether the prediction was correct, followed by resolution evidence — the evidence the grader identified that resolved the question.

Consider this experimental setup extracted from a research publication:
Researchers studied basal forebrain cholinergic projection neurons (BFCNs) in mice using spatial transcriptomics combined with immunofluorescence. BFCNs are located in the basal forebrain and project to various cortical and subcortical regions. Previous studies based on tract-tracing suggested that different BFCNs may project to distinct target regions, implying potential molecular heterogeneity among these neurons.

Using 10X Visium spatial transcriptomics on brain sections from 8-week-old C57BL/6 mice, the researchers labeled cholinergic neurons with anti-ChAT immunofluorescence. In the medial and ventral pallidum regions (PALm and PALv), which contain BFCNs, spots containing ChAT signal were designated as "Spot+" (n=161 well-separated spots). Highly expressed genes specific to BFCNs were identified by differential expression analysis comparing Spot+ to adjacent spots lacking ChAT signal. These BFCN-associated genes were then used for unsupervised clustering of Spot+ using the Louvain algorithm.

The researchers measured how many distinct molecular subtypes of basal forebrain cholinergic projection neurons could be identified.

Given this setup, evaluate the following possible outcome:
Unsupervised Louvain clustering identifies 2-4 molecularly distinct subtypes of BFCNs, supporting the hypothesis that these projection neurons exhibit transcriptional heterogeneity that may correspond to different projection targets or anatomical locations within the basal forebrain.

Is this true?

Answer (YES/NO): YES